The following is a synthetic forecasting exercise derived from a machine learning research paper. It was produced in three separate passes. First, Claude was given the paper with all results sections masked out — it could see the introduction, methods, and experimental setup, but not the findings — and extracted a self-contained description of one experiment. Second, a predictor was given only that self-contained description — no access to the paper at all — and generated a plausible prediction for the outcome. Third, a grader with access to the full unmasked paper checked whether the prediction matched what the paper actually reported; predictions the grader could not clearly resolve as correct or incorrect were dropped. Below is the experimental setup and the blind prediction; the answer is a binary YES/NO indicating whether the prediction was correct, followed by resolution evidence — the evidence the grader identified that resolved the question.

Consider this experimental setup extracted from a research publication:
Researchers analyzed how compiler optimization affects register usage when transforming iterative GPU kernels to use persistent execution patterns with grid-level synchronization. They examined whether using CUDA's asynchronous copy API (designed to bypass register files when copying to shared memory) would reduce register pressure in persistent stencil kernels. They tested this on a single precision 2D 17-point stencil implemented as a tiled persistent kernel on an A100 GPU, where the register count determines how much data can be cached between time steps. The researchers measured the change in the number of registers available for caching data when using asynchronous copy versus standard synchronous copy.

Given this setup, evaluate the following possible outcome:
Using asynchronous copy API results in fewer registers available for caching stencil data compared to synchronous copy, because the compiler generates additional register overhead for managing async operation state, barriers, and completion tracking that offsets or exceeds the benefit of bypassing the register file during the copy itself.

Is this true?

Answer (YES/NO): NO